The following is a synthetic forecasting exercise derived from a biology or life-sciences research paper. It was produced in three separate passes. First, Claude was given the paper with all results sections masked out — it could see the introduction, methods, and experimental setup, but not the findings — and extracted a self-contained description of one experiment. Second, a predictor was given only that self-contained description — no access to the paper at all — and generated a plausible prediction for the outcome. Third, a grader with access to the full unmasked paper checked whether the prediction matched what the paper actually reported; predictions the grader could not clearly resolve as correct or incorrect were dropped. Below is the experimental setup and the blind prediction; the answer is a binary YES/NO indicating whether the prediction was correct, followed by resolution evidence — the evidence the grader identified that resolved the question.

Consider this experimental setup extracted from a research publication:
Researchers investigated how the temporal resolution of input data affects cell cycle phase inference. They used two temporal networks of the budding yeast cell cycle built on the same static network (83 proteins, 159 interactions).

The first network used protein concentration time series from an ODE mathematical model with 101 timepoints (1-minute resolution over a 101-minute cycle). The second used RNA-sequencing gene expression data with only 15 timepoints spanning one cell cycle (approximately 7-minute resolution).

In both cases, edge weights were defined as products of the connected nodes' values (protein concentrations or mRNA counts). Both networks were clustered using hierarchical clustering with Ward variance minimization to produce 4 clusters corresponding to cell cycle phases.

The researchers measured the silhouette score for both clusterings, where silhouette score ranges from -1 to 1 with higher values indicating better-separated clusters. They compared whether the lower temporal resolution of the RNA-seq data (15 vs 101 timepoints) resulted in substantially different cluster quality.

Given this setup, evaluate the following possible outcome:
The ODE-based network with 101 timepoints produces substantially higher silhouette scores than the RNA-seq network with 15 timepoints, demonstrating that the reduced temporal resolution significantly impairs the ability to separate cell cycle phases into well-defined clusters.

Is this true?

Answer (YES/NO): NO